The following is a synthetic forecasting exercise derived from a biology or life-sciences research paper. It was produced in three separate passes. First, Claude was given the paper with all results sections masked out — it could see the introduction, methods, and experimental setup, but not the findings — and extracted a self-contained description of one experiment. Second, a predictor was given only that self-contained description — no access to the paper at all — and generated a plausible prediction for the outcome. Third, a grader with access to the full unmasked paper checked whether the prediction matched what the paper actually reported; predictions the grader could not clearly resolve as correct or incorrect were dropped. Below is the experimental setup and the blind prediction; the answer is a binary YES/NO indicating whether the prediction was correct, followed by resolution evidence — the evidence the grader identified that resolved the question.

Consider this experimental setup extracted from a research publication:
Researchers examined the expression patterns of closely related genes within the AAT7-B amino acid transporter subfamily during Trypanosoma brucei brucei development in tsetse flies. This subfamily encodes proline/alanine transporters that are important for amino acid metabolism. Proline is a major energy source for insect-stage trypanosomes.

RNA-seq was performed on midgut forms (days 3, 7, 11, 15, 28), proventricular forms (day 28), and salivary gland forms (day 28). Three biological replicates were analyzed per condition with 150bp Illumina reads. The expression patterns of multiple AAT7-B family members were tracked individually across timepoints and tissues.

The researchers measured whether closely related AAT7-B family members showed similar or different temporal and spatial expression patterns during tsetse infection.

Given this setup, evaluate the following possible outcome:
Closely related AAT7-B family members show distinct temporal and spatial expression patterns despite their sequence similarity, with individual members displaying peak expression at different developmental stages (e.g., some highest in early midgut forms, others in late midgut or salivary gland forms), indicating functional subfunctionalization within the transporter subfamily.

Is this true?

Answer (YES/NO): YES